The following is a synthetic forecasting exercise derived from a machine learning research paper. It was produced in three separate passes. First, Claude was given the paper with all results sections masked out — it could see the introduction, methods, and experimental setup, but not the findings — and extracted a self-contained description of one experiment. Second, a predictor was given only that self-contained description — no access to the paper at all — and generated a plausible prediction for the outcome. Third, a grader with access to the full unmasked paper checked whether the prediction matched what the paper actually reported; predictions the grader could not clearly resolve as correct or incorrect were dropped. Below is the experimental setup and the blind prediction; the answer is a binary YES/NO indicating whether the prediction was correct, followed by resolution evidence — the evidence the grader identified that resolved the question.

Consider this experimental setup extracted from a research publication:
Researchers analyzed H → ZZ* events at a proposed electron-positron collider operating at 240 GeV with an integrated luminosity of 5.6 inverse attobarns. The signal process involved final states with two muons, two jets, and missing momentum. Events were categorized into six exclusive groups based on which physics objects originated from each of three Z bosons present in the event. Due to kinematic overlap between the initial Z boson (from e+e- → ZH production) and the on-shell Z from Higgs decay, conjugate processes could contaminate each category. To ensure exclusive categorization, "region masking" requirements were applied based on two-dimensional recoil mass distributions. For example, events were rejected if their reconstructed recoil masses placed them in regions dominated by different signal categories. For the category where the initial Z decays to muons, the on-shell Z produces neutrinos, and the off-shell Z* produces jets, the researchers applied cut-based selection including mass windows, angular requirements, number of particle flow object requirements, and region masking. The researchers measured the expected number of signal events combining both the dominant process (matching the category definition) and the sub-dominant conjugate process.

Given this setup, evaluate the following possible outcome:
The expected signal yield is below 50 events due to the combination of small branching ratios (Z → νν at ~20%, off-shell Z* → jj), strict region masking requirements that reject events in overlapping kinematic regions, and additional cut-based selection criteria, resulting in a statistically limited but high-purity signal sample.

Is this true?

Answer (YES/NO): NO